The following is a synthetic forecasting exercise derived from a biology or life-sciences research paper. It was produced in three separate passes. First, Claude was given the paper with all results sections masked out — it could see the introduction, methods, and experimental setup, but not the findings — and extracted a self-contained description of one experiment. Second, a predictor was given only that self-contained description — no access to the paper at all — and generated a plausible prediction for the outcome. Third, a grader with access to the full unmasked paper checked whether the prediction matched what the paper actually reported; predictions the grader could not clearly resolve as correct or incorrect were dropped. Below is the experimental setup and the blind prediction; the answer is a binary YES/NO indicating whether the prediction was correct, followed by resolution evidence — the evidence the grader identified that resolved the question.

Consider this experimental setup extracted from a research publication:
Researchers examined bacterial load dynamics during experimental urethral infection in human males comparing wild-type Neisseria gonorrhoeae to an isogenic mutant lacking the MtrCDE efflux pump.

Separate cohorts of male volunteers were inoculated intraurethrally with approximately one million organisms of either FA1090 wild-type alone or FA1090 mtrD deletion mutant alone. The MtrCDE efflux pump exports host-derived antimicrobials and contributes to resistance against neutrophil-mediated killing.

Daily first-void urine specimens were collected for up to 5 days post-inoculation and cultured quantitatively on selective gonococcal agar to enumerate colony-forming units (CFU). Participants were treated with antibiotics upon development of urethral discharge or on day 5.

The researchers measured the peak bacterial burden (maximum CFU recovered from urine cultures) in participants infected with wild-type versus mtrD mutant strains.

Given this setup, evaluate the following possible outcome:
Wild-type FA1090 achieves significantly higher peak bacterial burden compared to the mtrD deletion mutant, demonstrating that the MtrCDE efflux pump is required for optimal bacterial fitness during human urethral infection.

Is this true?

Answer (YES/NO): NO